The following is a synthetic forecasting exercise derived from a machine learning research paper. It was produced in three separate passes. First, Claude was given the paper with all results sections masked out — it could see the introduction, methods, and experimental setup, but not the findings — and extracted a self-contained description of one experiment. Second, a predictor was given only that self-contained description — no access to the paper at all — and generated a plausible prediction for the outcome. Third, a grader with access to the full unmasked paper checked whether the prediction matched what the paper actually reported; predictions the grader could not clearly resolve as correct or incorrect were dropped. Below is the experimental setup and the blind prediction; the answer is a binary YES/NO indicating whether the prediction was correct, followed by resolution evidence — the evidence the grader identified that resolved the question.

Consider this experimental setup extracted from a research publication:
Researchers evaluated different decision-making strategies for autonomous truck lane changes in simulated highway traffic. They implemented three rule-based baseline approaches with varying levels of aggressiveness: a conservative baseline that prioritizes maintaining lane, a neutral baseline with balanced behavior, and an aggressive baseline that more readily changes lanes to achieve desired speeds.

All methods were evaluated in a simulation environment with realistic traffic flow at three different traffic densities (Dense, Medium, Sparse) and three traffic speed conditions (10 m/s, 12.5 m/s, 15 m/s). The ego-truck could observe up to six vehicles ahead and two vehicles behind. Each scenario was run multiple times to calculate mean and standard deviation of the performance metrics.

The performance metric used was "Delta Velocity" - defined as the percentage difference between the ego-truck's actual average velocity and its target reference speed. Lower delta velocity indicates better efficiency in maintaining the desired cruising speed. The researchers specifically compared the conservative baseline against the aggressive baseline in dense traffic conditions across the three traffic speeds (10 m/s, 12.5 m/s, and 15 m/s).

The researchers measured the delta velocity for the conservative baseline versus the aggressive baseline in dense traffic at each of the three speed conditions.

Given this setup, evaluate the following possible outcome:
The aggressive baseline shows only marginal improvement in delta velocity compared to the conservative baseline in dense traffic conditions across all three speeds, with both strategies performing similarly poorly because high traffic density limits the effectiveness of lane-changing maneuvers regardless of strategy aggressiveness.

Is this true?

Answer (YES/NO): NO